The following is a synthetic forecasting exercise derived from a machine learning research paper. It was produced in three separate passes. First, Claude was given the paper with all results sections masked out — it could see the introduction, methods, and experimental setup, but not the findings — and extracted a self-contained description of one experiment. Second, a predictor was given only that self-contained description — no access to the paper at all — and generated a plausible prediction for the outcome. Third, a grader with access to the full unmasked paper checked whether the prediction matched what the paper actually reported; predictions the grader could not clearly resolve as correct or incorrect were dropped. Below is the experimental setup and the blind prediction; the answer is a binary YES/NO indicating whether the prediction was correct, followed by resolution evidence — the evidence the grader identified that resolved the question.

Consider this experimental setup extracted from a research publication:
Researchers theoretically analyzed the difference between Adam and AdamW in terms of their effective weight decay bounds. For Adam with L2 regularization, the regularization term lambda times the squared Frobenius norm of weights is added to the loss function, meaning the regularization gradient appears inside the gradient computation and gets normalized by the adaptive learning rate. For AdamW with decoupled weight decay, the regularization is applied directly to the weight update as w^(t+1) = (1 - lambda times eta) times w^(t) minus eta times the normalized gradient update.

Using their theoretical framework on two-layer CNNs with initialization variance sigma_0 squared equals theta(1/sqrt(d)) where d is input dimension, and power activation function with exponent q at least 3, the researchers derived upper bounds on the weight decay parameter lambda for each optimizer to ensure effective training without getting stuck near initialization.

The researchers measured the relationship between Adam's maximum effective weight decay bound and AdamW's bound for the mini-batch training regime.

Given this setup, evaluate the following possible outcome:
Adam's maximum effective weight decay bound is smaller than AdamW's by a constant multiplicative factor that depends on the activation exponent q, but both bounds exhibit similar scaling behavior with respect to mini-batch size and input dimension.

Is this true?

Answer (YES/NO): NO